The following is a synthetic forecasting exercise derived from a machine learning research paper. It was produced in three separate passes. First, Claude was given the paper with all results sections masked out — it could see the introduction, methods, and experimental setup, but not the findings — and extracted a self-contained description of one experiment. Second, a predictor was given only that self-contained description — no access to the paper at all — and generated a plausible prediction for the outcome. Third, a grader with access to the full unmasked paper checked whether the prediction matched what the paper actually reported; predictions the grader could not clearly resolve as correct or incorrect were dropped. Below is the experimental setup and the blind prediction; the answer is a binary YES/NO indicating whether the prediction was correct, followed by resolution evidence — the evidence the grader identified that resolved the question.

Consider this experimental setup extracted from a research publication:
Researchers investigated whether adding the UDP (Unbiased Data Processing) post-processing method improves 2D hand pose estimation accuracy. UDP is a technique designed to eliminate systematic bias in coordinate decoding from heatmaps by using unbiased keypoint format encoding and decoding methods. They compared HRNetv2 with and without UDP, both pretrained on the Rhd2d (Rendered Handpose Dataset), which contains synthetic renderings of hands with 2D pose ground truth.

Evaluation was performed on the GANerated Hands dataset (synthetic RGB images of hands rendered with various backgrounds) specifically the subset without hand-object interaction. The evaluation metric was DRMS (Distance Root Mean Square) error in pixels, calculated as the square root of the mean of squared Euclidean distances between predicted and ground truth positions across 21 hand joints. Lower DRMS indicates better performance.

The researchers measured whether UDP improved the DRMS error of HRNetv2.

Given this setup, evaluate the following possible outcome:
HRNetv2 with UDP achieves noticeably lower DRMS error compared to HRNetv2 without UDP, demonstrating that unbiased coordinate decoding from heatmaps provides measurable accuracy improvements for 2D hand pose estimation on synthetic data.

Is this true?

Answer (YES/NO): NO